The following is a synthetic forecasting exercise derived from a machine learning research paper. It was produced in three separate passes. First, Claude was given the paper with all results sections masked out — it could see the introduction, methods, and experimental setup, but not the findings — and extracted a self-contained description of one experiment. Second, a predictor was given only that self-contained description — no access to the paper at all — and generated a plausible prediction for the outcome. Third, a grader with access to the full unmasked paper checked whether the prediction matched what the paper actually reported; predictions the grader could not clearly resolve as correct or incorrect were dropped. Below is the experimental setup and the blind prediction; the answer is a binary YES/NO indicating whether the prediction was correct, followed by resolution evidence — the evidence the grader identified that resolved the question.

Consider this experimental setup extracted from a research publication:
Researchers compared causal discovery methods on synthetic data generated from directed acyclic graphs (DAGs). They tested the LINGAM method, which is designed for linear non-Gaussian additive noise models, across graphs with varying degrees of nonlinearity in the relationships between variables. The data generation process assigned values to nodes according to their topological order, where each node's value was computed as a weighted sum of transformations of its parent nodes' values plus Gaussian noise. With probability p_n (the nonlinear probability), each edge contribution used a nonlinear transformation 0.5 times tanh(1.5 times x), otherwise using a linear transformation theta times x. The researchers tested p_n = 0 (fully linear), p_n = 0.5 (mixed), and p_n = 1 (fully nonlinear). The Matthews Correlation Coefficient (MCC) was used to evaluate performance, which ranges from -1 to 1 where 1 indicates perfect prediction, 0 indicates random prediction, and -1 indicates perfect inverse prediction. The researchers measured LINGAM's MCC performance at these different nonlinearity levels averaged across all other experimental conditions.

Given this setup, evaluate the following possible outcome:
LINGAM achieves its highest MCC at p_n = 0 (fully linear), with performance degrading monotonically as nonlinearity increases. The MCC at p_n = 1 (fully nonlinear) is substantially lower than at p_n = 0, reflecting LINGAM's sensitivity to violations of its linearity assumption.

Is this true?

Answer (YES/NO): NO